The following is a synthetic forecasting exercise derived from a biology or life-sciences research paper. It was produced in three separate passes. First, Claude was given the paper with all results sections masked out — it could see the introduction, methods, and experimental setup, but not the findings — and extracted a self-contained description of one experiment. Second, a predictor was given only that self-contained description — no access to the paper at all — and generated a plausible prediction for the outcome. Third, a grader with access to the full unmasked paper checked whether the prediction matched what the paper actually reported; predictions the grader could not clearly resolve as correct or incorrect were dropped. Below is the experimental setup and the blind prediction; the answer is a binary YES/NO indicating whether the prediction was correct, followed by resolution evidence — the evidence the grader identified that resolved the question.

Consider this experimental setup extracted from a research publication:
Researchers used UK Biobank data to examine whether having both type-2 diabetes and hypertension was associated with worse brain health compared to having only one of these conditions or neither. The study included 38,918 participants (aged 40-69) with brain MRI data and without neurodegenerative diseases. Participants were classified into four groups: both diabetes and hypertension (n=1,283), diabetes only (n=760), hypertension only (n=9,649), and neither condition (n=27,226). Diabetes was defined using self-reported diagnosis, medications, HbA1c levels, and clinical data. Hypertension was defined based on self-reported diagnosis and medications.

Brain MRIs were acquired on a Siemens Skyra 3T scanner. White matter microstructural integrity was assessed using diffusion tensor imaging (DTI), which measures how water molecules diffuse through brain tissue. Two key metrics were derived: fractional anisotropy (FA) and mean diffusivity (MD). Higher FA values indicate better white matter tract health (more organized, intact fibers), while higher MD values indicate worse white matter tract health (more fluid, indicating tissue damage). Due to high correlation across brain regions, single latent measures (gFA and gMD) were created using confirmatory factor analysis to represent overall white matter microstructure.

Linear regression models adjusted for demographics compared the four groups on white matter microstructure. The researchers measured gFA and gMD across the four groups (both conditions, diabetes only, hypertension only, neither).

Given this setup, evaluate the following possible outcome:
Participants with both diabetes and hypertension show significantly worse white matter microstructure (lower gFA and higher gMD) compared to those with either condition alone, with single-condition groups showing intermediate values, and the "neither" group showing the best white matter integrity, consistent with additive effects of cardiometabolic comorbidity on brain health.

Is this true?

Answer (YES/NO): NO